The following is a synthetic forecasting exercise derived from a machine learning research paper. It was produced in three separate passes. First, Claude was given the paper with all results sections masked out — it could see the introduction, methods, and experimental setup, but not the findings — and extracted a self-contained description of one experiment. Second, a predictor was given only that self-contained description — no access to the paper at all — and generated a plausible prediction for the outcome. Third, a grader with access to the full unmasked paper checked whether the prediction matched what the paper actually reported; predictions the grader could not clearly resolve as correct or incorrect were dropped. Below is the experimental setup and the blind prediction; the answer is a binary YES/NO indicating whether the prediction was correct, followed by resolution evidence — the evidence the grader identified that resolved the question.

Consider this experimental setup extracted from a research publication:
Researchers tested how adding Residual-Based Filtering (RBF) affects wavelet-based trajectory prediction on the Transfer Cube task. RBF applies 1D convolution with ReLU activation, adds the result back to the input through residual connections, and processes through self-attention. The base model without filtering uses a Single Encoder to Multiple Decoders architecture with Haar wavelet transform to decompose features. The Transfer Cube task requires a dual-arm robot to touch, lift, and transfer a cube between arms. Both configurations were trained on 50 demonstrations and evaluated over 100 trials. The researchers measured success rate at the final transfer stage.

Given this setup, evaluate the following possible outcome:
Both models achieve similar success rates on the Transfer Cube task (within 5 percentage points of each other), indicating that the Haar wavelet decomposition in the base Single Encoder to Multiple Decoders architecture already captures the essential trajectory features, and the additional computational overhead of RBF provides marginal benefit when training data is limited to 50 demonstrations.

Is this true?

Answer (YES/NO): YES